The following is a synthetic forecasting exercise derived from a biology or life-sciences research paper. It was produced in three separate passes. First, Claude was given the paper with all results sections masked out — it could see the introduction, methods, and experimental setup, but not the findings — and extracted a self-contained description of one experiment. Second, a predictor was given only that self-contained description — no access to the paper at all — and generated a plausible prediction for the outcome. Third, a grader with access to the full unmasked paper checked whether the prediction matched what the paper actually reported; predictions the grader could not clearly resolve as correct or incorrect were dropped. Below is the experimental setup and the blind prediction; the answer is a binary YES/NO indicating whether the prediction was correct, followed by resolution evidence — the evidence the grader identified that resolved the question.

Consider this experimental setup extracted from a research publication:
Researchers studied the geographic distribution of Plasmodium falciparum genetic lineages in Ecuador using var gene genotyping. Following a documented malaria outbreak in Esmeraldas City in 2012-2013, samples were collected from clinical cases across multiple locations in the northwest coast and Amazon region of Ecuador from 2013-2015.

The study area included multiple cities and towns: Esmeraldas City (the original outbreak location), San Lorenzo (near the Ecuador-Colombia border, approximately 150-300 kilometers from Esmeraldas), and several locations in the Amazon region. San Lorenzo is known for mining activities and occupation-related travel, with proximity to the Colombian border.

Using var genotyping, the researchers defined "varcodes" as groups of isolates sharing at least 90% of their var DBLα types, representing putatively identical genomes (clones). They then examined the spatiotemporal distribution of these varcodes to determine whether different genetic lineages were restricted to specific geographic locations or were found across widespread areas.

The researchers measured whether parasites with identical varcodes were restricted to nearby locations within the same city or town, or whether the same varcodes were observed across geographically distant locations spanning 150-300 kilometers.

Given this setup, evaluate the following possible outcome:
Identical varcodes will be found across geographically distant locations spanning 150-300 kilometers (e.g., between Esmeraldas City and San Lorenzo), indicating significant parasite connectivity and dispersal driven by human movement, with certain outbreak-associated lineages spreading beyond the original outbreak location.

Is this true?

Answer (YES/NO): YES